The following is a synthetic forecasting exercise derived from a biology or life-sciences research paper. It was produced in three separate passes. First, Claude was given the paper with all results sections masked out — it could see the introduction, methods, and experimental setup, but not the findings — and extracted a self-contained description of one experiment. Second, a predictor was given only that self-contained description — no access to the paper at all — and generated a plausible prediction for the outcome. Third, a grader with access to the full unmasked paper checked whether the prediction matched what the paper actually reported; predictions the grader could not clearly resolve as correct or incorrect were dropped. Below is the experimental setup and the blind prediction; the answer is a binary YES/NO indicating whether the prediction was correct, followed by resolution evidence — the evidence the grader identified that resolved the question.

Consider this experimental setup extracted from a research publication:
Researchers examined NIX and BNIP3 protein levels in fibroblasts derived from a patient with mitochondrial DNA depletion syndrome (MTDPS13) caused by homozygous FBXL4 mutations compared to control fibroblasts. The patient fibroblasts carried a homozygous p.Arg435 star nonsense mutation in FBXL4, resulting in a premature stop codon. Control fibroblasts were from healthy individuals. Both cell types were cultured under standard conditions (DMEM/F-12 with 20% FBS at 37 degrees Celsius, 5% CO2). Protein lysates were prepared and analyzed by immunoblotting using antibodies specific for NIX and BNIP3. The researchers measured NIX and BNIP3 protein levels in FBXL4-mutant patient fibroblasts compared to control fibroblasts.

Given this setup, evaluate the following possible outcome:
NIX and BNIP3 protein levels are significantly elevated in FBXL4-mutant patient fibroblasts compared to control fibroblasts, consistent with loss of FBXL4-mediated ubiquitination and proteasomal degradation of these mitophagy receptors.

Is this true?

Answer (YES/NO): YES